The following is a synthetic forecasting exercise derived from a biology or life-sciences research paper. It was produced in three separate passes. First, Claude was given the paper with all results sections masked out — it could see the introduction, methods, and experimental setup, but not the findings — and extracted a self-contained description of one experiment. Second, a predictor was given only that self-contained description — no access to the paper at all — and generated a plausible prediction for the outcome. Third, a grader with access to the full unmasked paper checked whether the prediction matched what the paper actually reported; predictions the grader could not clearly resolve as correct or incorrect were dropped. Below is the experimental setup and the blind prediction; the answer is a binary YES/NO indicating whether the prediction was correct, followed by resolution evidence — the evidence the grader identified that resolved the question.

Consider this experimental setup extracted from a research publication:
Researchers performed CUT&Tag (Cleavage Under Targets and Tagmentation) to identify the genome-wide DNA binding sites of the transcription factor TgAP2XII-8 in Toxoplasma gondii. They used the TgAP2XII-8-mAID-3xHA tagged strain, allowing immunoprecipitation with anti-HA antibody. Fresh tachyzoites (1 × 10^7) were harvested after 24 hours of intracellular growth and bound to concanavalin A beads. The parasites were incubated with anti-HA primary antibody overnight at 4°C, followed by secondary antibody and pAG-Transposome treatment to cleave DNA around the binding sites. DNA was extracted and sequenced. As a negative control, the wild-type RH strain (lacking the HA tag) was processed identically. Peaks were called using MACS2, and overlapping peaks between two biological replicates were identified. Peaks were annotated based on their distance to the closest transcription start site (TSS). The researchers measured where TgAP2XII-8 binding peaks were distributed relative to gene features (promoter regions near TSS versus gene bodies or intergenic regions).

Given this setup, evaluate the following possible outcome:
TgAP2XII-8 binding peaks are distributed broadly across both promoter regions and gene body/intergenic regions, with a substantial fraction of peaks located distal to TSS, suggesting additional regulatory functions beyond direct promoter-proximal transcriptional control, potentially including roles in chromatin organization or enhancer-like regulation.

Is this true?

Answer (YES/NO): NO